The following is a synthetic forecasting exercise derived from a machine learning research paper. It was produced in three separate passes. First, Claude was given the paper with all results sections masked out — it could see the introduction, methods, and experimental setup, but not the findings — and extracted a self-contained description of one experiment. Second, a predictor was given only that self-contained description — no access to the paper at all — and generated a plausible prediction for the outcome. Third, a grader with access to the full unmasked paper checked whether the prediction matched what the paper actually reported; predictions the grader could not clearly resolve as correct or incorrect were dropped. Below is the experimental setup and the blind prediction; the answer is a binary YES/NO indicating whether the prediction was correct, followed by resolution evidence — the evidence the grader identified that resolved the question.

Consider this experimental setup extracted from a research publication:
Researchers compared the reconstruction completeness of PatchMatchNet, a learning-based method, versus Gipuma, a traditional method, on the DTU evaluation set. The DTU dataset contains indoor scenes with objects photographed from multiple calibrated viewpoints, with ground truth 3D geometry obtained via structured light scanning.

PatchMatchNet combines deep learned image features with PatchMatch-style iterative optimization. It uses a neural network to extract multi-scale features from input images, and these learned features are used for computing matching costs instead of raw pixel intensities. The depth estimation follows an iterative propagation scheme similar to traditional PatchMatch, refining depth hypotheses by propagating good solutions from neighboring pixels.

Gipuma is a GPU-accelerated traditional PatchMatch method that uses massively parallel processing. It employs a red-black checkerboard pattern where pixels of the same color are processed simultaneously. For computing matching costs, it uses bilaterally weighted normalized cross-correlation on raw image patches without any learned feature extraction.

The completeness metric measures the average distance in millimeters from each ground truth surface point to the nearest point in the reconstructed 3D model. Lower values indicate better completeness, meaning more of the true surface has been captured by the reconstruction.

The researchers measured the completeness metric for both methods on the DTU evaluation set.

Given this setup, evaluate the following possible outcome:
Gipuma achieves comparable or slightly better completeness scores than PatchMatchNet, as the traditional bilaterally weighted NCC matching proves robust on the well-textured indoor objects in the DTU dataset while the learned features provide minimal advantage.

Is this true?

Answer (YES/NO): NO